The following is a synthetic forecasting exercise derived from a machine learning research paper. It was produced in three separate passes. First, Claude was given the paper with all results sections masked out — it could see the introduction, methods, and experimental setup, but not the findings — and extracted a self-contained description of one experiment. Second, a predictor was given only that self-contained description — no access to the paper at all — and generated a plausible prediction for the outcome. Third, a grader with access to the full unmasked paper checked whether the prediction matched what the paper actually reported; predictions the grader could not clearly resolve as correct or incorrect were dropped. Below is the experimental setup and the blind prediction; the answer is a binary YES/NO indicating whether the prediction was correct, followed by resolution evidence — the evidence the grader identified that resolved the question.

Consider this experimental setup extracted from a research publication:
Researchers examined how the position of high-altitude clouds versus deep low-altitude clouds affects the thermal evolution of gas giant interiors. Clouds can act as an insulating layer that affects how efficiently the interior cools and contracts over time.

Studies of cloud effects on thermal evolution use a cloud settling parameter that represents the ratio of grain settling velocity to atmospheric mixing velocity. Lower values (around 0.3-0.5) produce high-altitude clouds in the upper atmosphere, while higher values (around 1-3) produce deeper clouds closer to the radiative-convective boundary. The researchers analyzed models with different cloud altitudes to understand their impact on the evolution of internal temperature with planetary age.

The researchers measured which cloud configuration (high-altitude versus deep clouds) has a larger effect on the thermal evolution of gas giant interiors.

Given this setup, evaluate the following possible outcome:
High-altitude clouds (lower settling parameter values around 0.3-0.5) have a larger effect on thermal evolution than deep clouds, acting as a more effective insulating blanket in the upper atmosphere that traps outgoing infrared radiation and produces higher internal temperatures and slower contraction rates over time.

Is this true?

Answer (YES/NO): NO